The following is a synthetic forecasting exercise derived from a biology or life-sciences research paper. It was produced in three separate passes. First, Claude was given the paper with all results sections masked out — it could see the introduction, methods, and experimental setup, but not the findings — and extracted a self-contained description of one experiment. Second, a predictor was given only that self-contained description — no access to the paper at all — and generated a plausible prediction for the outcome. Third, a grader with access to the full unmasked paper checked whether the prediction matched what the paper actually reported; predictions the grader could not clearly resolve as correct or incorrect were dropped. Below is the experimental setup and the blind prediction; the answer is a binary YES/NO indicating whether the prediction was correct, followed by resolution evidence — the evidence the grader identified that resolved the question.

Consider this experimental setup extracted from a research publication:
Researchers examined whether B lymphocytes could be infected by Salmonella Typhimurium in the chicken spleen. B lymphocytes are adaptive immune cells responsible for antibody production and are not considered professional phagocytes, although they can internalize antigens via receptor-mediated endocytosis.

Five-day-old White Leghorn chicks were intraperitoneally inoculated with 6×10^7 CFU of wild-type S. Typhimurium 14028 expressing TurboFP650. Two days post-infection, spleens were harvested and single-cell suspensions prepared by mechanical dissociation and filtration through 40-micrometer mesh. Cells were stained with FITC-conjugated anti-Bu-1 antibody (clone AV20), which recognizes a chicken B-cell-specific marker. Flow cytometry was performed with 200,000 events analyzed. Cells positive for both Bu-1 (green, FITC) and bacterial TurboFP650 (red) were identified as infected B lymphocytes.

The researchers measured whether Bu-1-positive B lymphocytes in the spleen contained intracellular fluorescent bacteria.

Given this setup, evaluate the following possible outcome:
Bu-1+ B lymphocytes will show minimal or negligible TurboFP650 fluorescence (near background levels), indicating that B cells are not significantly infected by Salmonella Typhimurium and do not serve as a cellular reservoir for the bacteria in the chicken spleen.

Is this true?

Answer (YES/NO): NO